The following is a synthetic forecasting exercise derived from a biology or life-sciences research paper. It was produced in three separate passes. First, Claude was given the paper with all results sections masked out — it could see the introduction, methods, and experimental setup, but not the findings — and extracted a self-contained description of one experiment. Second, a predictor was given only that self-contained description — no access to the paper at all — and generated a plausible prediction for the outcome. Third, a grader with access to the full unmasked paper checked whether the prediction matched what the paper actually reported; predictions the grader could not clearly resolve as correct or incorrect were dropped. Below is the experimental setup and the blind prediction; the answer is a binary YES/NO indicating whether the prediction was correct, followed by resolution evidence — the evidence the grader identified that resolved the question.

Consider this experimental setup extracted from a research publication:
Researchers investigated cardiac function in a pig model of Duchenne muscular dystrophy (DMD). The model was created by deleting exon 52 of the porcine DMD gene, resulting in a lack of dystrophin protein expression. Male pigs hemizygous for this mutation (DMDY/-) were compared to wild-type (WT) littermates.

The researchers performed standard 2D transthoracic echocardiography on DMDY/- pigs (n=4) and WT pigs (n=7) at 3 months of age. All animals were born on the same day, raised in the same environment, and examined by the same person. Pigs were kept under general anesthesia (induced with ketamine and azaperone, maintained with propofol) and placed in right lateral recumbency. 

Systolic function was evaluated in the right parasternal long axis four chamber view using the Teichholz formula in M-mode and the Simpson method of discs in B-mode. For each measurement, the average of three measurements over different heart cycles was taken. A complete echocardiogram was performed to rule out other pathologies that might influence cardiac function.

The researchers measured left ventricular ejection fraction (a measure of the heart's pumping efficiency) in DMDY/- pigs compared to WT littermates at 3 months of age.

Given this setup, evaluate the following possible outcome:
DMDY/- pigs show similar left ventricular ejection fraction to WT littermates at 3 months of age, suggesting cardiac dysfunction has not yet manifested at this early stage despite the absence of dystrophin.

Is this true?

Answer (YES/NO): NO